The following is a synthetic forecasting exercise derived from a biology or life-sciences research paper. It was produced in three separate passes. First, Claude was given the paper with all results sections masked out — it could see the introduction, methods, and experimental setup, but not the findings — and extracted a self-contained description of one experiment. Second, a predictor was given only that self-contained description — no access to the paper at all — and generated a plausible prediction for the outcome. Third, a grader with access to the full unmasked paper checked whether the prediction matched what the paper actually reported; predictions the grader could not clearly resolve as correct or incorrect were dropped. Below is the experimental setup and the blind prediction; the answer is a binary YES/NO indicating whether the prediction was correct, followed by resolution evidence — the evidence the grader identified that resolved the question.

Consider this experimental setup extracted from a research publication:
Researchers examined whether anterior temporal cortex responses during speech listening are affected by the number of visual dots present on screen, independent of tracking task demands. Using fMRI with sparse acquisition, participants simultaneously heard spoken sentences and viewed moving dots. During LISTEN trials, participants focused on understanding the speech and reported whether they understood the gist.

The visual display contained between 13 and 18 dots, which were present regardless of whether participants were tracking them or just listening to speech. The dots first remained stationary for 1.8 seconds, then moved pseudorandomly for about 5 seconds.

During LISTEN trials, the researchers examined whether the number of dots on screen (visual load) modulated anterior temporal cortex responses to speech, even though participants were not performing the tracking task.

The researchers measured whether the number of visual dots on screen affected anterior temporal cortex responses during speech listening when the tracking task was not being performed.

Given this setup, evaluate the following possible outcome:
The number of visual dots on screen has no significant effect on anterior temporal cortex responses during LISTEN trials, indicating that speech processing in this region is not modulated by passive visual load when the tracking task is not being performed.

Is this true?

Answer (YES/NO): YES